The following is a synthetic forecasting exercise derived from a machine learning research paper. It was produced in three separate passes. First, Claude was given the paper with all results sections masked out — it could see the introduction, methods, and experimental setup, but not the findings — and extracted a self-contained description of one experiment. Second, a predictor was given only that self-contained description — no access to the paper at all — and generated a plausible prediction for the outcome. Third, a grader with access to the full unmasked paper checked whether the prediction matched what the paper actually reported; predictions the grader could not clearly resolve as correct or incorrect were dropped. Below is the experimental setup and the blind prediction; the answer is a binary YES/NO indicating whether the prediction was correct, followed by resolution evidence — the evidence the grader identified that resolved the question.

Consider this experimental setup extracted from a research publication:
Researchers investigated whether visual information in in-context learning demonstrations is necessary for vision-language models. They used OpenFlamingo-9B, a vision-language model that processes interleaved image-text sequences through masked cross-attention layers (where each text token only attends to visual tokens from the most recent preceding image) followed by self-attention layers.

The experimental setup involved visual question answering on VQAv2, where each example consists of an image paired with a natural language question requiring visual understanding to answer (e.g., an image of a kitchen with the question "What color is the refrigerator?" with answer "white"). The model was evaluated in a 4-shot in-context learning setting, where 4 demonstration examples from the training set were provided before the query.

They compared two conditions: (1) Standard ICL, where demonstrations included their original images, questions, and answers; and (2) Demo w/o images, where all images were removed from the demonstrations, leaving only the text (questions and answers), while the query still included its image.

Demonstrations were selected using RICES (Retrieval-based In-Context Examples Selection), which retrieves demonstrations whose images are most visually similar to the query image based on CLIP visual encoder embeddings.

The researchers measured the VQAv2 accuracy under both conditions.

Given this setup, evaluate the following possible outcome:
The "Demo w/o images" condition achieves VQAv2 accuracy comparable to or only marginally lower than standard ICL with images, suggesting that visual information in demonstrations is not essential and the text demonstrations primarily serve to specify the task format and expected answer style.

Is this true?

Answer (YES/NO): YES